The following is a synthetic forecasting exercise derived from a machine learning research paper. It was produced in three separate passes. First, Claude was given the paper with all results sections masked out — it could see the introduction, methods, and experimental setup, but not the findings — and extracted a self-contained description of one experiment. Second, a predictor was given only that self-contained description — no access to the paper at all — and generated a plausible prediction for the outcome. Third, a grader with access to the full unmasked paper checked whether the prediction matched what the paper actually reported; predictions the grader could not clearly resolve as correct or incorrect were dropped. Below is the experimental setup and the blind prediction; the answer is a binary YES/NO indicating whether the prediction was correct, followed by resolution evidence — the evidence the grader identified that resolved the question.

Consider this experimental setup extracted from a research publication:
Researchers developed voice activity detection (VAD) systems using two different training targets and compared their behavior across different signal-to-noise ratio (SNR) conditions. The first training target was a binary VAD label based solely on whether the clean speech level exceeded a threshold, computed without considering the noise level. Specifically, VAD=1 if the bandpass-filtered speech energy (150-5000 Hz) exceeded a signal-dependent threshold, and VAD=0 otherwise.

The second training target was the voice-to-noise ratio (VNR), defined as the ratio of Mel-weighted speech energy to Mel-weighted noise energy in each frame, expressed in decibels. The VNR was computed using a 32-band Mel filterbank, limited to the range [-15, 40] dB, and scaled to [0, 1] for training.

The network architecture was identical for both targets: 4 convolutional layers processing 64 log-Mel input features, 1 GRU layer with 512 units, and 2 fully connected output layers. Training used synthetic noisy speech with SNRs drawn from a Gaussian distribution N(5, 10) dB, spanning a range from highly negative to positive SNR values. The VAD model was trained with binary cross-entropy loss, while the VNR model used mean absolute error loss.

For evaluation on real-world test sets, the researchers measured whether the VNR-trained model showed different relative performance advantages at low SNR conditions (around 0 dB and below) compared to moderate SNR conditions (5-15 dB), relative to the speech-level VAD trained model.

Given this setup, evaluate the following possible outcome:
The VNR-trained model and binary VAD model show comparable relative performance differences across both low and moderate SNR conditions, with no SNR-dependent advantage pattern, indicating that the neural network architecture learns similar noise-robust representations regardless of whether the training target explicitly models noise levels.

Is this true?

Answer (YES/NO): NO